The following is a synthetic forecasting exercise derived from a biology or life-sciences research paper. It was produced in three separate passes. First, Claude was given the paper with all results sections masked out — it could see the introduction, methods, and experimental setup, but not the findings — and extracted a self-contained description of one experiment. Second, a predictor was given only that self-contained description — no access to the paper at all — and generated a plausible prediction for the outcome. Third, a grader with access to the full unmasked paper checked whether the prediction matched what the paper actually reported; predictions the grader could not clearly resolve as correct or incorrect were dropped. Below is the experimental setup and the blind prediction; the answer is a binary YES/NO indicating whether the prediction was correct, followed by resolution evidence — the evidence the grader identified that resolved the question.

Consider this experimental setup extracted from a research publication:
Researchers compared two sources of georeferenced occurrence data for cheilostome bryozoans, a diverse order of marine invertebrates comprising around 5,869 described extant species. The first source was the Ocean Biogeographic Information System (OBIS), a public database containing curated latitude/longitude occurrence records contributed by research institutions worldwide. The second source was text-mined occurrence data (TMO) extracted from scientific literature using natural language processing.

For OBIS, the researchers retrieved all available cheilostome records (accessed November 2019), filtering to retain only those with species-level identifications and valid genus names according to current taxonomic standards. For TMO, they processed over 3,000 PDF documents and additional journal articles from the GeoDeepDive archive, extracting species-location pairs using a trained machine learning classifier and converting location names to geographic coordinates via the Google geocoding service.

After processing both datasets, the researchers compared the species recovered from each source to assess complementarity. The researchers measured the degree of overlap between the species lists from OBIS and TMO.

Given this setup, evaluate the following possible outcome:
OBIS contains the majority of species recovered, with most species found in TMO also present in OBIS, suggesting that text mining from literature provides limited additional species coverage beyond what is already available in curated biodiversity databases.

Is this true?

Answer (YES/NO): NO